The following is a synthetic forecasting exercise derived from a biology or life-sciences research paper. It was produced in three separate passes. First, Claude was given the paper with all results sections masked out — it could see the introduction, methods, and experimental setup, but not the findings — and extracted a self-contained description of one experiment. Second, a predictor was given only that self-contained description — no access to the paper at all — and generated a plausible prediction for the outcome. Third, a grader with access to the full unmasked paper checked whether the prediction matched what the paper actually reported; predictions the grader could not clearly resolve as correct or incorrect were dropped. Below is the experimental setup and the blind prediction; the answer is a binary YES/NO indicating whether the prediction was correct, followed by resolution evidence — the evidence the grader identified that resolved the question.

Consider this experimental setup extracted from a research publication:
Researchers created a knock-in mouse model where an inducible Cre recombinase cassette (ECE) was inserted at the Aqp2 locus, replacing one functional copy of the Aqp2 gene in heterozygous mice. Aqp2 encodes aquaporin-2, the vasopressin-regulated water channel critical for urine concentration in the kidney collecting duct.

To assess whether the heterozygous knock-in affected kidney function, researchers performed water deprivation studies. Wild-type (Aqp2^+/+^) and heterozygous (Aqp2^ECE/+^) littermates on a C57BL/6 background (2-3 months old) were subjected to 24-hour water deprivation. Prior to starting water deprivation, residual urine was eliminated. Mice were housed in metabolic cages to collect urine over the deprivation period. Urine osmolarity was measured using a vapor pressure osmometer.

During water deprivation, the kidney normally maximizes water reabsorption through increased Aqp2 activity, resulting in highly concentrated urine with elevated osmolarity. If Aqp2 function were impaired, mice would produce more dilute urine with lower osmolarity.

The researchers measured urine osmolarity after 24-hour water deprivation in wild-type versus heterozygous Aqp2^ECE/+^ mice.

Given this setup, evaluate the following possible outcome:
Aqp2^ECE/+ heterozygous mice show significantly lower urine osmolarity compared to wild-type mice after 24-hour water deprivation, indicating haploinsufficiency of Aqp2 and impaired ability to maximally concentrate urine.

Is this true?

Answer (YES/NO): NO